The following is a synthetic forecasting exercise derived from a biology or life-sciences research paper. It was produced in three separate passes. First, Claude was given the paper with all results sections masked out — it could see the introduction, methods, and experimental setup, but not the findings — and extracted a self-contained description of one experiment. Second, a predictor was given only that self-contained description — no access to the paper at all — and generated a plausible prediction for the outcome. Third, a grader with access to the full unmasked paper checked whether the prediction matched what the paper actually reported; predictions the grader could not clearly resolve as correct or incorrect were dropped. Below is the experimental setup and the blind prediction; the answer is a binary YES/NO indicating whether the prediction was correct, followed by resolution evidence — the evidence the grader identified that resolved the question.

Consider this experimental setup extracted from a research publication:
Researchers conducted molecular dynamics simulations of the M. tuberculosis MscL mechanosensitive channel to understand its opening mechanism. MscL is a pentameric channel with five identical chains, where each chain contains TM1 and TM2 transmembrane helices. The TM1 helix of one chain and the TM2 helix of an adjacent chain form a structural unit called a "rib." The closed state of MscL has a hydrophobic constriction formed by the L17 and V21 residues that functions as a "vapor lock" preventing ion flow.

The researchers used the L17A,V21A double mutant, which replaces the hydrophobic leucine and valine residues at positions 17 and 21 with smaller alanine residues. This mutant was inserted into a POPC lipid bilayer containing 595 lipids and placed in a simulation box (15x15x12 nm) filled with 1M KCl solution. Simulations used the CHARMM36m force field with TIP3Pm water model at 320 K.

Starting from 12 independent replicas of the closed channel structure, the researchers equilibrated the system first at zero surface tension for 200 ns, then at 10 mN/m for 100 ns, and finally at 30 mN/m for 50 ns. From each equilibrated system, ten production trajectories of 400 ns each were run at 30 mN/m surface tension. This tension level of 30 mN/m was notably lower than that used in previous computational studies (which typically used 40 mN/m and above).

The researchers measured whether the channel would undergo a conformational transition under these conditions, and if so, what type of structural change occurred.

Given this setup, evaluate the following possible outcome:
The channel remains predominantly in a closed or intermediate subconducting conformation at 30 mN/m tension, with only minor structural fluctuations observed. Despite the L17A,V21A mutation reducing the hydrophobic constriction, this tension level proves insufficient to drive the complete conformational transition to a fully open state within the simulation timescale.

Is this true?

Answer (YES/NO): NO